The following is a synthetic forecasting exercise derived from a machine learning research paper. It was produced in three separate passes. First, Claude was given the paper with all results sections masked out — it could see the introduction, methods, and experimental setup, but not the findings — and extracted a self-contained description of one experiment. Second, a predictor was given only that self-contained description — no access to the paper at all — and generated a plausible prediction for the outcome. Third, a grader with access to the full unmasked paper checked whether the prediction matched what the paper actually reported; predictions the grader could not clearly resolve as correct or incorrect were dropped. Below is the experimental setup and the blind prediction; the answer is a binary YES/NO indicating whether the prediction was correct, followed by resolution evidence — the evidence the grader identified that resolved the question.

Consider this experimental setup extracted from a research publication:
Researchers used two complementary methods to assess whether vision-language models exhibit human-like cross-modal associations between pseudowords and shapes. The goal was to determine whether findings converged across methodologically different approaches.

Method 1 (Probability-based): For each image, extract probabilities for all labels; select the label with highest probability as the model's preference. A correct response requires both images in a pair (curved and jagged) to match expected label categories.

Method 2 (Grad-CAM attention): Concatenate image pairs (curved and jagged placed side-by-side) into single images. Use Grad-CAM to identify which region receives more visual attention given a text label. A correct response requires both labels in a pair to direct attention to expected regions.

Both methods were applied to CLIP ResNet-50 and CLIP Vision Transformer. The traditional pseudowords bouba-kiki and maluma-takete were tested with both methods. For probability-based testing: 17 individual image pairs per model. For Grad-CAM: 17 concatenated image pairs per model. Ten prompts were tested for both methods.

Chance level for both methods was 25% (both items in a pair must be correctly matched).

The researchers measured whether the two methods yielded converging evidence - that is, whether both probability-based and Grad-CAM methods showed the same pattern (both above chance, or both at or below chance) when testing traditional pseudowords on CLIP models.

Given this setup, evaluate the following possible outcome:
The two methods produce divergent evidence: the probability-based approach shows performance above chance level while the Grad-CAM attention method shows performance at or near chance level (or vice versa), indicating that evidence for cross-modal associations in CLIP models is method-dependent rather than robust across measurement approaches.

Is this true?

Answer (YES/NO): NO